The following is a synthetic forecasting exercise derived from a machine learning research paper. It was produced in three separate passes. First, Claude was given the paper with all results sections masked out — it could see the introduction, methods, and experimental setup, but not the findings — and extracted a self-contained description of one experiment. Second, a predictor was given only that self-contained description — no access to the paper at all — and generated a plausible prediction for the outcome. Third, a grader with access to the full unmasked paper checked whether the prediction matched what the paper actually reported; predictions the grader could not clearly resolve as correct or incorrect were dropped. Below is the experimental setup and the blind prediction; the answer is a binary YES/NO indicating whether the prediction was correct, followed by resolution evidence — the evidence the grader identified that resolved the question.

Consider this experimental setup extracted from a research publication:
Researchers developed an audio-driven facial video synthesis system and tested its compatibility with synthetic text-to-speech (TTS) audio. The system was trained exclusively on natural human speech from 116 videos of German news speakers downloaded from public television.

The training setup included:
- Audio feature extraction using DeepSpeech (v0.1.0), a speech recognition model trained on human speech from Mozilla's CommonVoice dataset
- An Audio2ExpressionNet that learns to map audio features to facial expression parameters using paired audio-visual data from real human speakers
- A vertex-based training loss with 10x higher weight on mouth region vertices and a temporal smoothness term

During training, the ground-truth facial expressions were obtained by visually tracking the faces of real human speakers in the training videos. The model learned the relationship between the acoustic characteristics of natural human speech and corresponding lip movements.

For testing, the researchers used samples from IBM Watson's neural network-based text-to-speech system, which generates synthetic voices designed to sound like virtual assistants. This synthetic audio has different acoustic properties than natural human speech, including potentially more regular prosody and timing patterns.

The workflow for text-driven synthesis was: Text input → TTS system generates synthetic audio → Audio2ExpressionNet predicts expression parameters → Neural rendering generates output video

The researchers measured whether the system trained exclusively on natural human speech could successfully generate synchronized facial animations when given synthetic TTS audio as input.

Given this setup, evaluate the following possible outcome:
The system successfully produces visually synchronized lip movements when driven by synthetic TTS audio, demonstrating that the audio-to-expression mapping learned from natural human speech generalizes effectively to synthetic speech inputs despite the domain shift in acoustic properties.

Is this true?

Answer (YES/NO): YES